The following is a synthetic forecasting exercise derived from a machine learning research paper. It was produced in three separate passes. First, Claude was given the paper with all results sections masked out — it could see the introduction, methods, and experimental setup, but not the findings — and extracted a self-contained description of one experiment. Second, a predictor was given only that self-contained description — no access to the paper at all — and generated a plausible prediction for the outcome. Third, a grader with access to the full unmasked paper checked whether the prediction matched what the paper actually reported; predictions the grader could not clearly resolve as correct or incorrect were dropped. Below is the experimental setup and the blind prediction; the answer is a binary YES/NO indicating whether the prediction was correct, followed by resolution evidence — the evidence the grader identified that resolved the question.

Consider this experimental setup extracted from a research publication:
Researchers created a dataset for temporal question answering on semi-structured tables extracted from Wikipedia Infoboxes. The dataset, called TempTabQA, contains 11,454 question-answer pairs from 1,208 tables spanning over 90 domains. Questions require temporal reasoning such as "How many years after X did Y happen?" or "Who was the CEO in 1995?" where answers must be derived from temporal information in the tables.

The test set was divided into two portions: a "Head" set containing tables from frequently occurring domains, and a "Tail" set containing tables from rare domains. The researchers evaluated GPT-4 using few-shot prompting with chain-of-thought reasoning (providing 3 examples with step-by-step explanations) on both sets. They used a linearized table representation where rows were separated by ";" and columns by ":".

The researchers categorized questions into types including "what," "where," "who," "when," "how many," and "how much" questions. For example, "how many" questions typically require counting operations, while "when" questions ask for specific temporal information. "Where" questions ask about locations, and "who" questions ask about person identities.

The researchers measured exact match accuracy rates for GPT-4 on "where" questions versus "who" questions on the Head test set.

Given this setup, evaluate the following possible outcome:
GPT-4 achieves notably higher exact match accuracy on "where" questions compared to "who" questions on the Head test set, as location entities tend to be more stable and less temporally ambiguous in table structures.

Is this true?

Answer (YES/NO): YES